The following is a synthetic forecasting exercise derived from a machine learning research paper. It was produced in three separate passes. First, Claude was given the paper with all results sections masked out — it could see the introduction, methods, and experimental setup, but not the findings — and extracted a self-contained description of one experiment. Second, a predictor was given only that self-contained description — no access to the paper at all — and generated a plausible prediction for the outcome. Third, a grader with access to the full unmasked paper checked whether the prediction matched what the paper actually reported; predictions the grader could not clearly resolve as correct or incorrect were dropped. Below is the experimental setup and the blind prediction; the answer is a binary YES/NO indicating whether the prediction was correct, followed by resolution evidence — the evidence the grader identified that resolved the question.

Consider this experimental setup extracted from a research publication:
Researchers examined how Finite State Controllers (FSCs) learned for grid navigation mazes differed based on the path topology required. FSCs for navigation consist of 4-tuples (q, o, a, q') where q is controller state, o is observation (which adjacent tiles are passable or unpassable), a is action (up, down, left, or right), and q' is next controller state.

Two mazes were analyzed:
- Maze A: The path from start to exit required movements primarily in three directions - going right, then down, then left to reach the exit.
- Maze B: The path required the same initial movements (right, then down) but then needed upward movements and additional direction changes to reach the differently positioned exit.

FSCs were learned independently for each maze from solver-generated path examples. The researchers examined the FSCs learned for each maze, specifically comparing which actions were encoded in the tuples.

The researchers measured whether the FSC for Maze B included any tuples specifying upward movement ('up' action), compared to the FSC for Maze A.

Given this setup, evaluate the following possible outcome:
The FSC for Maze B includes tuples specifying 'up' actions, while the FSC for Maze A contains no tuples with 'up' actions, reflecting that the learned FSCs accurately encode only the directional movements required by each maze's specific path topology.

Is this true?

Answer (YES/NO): YES